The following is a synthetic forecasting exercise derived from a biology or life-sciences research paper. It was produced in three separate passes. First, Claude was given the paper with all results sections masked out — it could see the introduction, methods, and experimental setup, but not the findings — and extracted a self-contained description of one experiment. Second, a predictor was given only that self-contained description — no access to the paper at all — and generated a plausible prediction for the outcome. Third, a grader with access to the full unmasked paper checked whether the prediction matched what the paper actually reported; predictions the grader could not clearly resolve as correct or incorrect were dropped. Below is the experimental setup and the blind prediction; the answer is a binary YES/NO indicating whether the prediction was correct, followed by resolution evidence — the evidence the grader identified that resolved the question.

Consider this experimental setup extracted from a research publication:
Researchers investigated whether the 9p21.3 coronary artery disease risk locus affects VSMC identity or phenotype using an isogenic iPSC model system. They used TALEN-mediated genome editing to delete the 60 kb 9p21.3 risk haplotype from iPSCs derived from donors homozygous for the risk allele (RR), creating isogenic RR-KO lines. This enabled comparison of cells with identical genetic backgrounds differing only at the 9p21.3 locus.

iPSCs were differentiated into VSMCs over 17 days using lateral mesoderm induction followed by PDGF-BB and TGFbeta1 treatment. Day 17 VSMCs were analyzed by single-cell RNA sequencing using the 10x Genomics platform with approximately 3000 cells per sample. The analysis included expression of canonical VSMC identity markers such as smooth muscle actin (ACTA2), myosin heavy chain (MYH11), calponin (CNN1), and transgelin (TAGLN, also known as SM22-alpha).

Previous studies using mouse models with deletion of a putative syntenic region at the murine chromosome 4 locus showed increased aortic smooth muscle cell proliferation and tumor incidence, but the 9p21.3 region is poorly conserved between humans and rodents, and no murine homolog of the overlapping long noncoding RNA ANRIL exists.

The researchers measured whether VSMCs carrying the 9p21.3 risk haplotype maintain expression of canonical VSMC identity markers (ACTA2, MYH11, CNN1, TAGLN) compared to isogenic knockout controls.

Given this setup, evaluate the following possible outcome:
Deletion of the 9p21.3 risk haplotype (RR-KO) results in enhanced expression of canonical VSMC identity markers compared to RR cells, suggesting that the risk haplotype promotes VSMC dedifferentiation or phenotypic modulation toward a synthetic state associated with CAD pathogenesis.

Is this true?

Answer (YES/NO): NO